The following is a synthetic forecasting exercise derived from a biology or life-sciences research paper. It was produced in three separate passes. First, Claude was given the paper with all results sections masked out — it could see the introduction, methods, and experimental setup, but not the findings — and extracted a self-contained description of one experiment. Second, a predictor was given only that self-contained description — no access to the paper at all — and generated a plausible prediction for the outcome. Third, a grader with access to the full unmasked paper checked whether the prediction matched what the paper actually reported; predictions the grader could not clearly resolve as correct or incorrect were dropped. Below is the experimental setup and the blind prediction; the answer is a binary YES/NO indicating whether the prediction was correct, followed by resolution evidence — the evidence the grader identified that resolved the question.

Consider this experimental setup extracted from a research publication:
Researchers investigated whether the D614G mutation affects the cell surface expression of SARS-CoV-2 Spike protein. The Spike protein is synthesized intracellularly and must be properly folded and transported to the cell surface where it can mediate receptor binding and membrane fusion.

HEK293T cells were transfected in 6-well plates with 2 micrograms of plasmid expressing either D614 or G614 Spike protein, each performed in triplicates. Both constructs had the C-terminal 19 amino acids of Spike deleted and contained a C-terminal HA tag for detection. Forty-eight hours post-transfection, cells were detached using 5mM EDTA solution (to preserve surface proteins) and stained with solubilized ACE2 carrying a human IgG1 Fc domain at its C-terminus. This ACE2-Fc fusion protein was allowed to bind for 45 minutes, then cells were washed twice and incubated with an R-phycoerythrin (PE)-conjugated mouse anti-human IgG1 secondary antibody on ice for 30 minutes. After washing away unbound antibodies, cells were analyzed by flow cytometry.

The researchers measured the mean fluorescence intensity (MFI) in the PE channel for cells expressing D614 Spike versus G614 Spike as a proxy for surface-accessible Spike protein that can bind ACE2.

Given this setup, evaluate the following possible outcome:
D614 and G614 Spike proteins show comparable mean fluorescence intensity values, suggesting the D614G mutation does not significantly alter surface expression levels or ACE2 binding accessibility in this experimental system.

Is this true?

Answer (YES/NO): YES